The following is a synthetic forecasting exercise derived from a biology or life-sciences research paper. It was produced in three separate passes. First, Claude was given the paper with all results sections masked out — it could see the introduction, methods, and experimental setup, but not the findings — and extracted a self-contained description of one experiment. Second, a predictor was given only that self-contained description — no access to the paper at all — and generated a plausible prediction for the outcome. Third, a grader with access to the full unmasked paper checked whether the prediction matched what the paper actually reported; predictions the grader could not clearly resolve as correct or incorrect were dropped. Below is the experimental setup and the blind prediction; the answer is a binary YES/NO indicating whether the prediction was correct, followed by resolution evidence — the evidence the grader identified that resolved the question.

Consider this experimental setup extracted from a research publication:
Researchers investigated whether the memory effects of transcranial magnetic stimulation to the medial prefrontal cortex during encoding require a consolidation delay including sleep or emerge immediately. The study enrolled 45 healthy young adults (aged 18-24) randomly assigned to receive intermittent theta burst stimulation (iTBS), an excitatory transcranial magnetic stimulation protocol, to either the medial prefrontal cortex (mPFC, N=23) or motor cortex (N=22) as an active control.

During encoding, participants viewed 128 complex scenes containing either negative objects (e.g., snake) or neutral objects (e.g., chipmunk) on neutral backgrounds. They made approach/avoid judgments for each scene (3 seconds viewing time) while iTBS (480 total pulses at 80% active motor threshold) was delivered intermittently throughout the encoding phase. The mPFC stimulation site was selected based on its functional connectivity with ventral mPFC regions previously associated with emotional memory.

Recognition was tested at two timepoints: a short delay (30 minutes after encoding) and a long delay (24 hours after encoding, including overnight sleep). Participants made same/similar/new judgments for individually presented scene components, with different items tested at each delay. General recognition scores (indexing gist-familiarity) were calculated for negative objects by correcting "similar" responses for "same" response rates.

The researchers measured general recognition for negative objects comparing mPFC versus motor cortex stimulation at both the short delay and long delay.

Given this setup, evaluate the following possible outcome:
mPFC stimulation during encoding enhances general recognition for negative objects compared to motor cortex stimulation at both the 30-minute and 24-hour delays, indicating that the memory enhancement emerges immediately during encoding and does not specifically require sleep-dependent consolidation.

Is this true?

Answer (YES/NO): NO